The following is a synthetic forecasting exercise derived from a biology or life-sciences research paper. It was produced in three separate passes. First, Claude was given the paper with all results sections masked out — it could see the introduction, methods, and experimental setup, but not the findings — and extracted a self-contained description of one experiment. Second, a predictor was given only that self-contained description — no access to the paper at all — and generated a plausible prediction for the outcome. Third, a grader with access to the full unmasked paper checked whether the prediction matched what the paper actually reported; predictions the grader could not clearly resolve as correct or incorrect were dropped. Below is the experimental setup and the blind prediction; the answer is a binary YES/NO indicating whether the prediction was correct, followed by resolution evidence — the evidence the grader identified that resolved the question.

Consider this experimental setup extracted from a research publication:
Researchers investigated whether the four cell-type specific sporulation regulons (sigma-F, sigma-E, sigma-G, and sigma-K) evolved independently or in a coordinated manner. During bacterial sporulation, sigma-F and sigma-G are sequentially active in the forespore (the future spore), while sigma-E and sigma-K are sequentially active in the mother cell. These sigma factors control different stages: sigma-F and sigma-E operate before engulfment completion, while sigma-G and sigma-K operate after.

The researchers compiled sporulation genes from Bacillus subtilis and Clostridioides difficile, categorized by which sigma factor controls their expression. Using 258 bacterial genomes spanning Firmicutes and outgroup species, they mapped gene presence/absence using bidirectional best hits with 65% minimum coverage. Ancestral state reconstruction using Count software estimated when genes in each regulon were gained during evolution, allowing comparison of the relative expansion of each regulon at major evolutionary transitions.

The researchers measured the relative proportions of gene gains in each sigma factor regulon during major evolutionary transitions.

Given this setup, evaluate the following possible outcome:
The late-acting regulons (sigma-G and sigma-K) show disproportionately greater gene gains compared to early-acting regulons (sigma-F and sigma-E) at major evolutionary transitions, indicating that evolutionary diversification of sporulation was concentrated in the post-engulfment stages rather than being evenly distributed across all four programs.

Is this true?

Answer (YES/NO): NO